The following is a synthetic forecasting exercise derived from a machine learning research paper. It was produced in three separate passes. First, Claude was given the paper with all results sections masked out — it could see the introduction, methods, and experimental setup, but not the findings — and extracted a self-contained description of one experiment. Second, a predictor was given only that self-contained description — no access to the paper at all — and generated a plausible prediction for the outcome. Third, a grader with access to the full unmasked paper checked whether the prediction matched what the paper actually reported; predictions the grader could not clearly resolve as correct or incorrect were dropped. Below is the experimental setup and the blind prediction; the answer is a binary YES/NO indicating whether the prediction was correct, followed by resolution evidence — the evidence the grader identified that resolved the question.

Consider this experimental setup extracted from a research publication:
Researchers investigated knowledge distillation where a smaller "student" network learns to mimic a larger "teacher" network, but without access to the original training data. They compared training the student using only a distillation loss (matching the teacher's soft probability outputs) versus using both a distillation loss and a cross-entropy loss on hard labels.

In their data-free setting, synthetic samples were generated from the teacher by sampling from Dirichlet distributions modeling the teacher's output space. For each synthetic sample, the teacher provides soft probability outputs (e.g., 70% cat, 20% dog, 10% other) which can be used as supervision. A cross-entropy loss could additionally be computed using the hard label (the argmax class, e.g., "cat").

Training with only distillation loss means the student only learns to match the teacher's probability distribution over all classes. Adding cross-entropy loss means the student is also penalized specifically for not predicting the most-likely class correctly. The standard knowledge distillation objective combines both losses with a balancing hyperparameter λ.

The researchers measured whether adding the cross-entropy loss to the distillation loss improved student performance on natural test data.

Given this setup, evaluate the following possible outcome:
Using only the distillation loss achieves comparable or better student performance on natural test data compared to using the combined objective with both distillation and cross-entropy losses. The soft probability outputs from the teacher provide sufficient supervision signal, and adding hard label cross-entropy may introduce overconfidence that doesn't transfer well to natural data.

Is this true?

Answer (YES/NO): YES